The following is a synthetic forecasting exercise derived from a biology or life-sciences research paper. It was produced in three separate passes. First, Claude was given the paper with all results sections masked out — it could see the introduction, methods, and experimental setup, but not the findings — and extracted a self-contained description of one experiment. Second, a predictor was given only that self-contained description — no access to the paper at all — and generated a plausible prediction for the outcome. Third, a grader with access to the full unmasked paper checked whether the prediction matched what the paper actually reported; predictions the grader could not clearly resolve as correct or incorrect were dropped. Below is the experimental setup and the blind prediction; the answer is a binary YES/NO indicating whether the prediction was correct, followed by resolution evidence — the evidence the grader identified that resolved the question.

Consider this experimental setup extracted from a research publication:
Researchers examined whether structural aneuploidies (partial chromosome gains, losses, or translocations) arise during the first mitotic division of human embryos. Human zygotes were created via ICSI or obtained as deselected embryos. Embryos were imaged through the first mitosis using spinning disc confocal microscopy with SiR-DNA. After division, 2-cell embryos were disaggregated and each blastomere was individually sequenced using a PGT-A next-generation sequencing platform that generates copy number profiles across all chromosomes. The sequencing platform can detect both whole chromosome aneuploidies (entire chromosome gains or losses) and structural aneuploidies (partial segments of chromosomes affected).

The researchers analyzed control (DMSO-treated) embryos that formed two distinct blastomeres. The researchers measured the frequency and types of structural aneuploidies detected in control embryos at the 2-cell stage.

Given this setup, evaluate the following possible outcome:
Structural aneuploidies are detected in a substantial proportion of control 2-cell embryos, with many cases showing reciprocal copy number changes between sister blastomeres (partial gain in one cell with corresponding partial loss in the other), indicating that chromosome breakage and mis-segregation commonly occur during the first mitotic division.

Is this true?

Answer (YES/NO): NO